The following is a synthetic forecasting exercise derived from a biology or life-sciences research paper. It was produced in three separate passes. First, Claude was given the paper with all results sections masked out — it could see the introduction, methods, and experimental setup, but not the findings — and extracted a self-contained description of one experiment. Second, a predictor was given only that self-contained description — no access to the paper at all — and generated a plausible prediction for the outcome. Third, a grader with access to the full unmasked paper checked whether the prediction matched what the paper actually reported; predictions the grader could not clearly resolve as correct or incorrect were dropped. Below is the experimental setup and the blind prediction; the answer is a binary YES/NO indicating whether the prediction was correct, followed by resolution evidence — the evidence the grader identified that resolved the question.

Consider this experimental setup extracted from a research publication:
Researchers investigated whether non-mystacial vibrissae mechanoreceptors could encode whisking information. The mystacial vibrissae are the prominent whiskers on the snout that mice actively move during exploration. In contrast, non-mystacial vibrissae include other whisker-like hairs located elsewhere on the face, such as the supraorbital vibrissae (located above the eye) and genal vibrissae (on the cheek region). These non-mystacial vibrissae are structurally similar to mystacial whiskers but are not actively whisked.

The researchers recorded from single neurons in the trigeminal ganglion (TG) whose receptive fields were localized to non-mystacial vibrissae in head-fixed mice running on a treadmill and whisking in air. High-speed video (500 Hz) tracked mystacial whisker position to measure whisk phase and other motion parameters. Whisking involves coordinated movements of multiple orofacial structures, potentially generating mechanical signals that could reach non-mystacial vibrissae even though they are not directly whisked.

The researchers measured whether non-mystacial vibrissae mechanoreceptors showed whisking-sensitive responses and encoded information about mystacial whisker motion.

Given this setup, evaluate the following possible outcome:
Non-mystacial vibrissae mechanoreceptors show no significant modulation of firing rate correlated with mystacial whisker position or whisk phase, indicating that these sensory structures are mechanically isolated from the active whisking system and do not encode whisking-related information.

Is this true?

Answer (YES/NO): NO